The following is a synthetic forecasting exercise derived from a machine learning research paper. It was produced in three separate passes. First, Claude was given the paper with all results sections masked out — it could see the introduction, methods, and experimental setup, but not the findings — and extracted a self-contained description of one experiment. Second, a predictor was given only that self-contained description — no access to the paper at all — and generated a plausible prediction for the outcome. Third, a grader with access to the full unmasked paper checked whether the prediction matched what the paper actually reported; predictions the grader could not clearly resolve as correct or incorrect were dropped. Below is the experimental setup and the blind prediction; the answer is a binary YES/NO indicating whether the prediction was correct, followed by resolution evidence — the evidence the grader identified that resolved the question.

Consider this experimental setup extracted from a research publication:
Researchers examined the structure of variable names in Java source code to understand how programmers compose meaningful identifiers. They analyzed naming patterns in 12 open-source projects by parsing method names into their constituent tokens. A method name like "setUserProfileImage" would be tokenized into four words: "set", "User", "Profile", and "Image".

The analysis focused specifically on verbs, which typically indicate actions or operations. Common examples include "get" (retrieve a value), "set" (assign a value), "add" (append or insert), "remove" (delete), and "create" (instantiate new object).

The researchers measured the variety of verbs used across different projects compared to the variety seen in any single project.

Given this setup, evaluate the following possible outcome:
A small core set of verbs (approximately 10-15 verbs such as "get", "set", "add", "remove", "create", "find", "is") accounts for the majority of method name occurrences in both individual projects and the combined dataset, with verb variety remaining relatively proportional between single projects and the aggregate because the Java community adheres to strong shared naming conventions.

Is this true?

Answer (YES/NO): YES